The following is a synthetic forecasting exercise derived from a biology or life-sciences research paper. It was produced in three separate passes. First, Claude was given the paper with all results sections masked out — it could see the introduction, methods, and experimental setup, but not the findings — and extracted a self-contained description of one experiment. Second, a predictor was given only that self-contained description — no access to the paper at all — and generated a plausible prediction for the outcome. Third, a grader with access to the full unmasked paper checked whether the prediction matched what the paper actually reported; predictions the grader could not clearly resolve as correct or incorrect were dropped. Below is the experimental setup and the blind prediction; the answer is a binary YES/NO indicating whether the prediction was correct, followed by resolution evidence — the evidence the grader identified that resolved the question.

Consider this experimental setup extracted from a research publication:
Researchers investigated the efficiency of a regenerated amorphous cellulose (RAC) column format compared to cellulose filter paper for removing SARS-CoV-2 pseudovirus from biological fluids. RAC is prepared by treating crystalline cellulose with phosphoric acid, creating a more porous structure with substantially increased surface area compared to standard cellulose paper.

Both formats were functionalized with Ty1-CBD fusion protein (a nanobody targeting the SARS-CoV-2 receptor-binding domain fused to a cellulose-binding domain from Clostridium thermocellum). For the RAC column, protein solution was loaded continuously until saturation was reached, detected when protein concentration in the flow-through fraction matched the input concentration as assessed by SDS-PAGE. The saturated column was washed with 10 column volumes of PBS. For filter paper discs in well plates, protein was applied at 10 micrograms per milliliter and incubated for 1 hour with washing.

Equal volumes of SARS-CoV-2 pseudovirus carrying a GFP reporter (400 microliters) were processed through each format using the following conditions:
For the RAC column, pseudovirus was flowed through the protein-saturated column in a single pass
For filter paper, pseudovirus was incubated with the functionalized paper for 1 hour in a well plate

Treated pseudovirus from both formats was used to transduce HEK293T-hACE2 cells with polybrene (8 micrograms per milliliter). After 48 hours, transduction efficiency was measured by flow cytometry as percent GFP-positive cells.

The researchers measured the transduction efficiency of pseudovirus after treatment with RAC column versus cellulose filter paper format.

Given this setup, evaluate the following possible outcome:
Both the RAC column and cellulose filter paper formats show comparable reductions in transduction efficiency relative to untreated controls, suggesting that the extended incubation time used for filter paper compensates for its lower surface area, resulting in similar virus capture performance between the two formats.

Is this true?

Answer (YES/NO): NO